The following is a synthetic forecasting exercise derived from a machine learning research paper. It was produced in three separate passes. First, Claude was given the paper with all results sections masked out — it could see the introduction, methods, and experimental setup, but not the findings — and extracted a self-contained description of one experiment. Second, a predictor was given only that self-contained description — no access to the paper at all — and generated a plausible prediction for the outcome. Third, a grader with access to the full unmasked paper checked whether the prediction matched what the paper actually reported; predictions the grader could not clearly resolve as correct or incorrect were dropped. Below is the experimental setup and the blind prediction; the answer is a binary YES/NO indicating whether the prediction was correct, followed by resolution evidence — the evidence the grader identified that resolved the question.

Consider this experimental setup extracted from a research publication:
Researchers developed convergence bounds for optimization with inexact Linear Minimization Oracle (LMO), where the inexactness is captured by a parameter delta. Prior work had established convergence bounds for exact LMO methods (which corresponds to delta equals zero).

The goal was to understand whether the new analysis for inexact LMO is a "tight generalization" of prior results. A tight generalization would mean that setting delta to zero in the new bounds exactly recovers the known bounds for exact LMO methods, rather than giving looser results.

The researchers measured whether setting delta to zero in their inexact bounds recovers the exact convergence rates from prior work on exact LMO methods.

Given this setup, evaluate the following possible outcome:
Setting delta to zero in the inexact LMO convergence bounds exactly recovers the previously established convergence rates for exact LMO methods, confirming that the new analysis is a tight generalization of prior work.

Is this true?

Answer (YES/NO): YES